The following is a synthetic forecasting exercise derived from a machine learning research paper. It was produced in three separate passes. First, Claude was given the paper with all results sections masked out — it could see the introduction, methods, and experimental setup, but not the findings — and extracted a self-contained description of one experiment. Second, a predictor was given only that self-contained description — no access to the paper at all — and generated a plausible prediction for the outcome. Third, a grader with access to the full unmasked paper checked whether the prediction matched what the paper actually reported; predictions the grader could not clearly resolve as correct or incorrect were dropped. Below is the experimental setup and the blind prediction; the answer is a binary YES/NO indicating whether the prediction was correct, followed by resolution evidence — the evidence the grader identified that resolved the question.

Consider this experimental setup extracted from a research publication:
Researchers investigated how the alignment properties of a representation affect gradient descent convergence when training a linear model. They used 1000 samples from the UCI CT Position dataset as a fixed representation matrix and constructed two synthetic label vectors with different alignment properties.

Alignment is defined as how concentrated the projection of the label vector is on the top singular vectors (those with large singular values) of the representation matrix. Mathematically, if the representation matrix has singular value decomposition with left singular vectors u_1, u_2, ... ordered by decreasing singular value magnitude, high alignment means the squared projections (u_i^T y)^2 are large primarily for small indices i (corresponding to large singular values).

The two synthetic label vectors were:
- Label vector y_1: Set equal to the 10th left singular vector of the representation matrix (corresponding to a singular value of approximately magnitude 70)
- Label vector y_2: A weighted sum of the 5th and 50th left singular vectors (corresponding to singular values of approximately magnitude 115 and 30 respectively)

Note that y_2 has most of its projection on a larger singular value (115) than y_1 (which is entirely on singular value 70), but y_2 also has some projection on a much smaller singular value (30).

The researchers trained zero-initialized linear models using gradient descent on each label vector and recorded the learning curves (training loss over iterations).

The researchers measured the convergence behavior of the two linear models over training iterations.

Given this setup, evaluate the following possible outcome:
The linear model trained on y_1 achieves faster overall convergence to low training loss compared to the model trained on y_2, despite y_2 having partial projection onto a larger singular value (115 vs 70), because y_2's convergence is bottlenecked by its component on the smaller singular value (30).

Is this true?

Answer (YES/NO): YES